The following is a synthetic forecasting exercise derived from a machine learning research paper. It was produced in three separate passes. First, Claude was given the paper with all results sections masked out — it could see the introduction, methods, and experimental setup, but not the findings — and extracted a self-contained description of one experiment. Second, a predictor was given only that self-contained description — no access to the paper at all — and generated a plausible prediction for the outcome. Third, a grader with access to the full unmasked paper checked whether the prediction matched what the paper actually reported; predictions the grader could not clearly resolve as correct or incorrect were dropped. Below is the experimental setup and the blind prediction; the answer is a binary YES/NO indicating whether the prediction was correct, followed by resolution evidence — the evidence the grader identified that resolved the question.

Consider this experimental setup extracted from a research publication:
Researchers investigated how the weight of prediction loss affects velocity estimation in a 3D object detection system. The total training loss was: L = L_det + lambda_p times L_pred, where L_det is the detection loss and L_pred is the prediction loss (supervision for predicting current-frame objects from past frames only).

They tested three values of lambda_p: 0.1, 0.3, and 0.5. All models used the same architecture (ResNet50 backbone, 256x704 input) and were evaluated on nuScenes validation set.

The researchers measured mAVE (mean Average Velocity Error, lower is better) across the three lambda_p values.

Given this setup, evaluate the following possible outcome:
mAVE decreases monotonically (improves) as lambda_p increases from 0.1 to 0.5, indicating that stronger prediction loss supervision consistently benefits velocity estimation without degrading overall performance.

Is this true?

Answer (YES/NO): YES